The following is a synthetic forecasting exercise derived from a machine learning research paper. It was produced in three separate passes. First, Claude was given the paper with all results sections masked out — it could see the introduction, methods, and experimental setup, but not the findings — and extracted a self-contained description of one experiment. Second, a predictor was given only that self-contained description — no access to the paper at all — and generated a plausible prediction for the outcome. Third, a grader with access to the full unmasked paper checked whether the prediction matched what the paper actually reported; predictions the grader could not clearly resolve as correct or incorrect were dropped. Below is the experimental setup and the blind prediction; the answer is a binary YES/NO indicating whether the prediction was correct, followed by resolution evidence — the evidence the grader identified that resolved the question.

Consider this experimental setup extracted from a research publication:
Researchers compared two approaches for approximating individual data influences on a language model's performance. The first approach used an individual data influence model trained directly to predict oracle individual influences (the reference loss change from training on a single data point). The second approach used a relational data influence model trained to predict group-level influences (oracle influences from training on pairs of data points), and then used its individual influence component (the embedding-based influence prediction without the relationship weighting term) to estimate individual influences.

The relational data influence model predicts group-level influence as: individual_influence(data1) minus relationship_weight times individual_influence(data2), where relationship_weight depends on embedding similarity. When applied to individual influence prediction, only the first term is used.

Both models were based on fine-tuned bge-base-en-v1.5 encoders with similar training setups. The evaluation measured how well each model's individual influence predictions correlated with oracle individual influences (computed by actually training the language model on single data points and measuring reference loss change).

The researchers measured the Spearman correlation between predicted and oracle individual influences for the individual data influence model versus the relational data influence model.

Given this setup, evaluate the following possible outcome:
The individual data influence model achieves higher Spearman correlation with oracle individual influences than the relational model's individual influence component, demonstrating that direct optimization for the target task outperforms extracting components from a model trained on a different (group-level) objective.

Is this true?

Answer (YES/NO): NO